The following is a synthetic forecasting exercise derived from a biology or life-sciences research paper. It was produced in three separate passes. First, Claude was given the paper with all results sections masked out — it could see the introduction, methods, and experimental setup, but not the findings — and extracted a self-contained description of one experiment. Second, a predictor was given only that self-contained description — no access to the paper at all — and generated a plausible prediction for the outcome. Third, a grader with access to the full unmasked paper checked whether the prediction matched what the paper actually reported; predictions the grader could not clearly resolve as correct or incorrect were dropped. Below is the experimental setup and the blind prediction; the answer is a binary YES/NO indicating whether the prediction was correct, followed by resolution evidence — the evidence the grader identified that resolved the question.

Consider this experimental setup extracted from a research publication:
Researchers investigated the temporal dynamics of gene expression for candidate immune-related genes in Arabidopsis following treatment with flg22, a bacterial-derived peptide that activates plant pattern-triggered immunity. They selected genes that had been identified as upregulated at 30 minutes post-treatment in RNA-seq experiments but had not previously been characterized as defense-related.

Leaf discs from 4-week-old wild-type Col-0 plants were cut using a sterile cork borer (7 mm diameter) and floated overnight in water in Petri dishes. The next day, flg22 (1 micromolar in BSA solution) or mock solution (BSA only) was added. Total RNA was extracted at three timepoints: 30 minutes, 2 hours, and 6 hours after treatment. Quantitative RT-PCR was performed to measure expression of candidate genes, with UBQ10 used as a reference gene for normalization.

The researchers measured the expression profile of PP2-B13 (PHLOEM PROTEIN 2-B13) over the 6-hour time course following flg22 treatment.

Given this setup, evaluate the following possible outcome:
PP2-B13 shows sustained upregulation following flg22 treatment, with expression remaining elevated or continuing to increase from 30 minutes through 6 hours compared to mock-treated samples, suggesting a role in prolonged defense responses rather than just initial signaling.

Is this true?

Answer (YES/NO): NO